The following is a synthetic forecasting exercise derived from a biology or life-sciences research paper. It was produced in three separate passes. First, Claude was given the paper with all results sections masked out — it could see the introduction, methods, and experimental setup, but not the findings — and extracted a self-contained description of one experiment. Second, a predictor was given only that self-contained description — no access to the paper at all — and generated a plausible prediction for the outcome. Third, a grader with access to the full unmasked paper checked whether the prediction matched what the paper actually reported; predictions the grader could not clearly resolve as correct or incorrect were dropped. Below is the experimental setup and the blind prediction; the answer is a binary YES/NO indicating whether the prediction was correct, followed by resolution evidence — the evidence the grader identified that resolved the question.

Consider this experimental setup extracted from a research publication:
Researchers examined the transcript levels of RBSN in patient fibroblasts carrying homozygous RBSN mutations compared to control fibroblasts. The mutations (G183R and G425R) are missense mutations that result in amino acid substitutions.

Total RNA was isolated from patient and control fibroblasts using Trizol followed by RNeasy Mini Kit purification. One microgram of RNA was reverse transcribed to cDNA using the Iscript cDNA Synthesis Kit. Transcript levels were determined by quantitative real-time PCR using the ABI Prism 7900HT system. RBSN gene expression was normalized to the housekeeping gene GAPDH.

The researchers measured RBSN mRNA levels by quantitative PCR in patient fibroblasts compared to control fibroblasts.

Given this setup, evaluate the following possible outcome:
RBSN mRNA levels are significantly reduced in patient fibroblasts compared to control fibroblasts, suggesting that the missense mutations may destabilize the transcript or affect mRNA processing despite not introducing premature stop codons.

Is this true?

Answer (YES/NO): NO